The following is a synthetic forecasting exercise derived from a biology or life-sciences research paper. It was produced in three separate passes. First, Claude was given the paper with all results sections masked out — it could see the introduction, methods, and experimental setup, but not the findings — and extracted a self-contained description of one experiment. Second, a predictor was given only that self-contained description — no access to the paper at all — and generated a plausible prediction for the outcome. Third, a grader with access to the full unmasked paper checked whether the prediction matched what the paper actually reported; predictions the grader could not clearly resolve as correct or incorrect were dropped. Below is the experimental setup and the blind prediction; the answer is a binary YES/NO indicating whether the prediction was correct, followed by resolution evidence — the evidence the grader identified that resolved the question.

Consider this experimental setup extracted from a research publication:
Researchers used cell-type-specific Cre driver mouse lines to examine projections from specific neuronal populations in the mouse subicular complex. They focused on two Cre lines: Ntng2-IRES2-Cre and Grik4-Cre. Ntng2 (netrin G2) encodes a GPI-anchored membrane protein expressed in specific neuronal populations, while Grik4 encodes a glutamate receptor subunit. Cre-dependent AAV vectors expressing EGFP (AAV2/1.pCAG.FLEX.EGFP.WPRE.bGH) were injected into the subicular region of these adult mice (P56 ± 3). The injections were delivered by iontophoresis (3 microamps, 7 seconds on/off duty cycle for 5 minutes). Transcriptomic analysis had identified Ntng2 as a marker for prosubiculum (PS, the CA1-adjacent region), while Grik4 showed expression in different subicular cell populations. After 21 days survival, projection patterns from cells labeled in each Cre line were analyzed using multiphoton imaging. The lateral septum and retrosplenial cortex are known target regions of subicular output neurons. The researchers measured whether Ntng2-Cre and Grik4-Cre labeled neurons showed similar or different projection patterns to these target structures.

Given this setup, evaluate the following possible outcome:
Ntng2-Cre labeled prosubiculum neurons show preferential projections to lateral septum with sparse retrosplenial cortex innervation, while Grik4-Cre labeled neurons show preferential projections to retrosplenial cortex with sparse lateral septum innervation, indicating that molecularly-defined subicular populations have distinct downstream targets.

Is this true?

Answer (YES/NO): YES